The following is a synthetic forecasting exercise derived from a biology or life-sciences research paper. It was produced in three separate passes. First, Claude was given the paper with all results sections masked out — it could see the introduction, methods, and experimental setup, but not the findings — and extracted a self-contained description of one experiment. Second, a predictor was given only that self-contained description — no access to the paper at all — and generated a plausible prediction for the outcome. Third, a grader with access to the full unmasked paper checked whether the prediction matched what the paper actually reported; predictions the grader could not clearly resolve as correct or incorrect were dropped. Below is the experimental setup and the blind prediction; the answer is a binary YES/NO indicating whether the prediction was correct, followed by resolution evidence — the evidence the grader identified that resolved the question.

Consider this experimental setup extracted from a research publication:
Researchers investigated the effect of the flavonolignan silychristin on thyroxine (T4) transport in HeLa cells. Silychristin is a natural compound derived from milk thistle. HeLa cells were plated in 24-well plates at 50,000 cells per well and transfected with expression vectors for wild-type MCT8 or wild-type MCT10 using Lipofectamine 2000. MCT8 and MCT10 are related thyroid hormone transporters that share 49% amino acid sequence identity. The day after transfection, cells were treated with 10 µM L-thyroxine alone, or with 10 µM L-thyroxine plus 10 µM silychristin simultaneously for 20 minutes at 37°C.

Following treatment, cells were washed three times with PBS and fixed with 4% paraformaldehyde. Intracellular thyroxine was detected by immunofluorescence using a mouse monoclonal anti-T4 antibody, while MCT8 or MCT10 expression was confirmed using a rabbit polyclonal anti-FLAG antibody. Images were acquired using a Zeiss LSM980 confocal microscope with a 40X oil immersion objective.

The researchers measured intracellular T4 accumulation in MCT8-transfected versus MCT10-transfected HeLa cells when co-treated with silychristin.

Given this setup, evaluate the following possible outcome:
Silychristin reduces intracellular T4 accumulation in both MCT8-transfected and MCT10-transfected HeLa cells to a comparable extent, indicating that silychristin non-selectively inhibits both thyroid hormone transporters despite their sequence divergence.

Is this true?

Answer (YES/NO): NO